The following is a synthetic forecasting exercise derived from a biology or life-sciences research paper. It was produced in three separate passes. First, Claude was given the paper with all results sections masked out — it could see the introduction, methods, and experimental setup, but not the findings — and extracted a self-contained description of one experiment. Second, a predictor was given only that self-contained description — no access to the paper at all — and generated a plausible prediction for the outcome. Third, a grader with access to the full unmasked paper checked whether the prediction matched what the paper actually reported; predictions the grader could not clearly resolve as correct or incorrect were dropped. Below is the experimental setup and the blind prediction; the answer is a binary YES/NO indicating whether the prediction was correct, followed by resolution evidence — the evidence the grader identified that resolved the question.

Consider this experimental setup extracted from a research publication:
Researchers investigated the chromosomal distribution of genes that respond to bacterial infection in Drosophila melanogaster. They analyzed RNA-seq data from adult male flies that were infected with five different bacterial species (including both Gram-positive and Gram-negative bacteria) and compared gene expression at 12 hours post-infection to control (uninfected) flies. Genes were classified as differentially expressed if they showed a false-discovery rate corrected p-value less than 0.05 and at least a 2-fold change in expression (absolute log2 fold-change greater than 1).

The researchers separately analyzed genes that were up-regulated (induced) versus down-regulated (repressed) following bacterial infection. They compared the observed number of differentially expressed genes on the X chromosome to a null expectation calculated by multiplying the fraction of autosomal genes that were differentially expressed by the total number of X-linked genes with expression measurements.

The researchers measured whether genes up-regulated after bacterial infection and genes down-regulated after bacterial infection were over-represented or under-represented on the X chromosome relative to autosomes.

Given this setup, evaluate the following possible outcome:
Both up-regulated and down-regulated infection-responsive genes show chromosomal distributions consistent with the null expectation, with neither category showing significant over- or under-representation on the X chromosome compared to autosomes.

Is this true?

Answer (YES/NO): NO